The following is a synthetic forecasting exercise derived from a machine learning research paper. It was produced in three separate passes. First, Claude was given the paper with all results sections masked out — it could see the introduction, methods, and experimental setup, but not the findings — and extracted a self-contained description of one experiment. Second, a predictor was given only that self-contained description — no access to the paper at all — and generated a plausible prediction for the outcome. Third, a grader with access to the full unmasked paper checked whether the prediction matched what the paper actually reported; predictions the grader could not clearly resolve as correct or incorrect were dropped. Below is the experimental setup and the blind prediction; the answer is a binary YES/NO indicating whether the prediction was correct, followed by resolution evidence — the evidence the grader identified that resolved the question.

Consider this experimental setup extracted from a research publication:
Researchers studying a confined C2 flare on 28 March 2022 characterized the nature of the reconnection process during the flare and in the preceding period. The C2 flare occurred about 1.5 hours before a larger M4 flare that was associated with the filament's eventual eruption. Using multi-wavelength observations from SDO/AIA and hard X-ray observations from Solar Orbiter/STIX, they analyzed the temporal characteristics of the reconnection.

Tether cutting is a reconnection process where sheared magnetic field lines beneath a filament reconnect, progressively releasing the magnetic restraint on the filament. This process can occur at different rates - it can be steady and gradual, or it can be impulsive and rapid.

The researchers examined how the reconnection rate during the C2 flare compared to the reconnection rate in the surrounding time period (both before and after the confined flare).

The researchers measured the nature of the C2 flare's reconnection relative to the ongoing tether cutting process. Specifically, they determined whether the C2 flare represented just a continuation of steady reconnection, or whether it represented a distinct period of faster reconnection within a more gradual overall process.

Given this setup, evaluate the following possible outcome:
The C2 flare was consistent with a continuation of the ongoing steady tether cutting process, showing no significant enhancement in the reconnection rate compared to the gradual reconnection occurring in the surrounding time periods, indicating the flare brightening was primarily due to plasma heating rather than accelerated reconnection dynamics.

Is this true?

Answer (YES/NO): NO